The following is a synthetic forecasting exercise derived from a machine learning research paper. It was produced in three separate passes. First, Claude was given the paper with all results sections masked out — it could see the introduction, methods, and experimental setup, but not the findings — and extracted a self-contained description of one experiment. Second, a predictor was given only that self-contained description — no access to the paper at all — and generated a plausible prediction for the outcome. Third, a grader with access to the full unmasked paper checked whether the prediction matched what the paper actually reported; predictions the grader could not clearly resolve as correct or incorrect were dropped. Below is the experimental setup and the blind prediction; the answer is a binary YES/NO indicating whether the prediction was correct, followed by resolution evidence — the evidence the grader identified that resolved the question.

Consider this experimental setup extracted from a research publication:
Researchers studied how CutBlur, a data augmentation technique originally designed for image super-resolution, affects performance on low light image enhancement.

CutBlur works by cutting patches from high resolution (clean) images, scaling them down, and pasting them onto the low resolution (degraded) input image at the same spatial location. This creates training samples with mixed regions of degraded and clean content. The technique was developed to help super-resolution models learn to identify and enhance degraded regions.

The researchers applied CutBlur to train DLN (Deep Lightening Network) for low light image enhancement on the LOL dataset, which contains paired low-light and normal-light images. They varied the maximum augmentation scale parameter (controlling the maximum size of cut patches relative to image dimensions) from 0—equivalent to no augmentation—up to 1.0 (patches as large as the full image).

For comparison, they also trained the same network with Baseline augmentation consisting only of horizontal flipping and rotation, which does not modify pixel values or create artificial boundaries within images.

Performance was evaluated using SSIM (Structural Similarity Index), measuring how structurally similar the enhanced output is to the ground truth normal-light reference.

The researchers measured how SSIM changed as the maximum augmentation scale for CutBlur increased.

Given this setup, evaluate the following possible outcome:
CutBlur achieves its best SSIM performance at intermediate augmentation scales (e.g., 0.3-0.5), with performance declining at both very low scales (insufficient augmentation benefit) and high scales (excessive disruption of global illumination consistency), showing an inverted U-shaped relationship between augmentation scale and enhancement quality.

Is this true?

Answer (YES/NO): NO